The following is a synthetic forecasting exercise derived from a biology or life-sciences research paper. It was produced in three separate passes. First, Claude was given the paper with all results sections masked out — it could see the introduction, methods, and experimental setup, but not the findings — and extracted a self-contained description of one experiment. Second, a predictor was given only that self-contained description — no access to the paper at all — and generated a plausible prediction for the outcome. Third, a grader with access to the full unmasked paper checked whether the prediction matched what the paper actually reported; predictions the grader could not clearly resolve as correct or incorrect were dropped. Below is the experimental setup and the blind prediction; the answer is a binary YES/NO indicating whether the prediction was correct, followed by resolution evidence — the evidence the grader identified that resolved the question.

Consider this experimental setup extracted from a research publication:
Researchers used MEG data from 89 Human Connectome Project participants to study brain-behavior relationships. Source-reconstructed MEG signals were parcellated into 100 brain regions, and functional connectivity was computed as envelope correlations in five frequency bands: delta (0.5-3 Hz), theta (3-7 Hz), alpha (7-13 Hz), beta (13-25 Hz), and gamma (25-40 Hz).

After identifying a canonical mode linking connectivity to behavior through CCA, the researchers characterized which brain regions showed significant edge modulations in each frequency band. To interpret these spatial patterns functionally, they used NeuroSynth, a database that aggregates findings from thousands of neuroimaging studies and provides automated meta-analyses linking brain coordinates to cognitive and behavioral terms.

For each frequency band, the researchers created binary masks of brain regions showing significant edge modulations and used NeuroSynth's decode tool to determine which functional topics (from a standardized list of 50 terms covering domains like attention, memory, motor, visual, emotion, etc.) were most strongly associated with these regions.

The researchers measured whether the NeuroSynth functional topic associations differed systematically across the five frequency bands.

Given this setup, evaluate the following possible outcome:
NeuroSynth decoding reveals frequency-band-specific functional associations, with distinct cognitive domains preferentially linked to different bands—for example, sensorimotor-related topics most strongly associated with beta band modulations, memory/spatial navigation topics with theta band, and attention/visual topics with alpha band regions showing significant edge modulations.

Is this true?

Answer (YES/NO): YES